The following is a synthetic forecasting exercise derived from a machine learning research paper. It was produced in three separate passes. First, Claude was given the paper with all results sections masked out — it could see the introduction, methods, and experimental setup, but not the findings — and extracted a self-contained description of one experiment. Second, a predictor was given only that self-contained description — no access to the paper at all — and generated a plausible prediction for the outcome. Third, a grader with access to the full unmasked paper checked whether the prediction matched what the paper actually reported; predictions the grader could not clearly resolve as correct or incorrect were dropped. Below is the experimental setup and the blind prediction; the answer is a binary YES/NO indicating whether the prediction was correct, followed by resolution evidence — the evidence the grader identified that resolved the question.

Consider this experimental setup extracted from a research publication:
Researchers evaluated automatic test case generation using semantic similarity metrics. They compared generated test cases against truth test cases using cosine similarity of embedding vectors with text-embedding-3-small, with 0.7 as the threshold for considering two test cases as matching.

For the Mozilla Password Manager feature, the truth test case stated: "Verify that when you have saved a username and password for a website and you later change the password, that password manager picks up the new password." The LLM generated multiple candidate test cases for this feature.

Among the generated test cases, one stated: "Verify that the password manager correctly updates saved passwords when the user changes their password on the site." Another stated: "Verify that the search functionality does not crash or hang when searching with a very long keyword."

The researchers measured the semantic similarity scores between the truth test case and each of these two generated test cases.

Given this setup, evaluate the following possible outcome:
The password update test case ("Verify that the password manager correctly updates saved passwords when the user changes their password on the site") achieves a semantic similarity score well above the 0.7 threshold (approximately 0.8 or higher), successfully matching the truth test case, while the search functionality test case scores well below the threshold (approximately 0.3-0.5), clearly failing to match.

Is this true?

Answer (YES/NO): NO